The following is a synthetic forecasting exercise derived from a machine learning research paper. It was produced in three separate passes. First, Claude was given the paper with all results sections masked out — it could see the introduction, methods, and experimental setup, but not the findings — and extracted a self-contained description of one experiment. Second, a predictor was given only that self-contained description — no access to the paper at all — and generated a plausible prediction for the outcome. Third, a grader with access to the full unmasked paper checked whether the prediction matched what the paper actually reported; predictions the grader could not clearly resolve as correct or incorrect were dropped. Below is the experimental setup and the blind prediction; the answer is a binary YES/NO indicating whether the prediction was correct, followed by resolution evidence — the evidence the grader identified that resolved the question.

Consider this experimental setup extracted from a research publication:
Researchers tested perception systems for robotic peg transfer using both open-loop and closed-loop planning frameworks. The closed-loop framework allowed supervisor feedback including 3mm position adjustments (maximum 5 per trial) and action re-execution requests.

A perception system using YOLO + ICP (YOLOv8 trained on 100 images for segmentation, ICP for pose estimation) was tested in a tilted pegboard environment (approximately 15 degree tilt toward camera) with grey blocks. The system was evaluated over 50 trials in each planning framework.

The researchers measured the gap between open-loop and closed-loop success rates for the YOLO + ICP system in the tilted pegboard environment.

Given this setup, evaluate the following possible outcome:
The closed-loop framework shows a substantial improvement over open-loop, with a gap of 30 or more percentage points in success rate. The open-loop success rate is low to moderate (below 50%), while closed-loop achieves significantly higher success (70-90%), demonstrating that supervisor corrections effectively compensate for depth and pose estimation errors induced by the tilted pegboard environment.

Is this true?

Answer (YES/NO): YES